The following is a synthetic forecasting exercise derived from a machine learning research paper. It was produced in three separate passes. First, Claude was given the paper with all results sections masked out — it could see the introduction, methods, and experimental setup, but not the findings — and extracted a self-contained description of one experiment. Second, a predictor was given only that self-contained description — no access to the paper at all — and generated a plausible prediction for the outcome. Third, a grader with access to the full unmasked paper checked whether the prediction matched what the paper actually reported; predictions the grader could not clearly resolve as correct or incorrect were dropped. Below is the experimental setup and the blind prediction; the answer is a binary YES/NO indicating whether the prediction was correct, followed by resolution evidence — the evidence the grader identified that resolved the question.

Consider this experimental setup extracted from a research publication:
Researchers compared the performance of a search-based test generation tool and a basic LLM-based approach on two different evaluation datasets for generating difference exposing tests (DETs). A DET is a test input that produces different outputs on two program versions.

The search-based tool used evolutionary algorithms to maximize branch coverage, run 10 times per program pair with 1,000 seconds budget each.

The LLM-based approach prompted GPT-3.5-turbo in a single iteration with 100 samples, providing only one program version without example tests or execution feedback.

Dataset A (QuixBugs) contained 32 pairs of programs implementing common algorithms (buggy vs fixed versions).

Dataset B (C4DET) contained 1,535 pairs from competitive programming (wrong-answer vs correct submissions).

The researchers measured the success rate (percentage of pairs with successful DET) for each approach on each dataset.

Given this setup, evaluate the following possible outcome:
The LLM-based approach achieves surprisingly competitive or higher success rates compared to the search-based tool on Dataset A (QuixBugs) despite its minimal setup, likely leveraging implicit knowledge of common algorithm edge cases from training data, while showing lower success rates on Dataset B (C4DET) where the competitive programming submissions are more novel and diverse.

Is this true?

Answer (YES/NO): NO